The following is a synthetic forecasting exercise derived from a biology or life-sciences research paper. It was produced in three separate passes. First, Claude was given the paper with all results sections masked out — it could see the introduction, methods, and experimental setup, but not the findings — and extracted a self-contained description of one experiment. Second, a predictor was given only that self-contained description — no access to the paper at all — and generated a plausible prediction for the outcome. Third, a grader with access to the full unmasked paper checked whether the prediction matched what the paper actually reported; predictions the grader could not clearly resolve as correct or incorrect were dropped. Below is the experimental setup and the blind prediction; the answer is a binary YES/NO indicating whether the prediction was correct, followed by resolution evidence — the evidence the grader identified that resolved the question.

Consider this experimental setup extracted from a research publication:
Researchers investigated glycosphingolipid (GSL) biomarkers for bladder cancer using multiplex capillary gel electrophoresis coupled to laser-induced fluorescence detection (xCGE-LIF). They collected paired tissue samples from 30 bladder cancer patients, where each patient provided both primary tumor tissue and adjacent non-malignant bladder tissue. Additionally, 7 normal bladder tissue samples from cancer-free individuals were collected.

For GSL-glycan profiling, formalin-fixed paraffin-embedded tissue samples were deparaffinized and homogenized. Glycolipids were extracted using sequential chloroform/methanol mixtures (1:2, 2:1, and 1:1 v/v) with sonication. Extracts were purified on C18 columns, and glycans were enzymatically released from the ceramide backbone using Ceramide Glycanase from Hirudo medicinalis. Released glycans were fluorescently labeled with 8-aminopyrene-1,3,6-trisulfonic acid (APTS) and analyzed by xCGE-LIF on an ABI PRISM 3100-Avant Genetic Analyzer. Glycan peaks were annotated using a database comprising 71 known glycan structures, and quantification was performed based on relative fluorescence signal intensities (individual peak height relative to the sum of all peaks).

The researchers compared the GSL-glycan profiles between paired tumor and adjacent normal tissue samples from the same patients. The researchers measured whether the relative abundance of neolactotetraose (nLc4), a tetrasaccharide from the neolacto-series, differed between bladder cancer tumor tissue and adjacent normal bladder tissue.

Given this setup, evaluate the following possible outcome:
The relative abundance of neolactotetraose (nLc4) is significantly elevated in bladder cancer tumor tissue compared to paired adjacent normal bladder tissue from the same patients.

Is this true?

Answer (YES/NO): YES